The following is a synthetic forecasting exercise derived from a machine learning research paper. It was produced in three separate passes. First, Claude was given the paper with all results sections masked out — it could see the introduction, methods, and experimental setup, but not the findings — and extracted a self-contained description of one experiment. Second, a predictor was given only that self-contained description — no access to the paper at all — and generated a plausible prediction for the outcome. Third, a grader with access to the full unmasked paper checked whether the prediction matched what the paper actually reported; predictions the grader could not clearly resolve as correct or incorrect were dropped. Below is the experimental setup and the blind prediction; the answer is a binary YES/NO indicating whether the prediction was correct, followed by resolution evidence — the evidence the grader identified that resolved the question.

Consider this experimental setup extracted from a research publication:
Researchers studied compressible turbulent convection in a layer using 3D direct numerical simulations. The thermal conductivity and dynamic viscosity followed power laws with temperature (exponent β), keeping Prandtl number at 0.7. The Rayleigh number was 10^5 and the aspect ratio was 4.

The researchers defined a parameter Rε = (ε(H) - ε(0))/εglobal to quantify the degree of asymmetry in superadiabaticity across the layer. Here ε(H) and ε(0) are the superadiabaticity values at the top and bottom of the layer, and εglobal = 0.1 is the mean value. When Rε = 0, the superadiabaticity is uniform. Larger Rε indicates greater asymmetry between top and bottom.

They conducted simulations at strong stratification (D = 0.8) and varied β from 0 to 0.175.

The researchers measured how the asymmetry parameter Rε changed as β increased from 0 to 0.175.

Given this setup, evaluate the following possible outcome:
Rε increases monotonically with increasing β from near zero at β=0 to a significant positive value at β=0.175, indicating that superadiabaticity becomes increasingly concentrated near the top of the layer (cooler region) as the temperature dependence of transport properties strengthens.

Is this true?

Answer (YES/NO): YES